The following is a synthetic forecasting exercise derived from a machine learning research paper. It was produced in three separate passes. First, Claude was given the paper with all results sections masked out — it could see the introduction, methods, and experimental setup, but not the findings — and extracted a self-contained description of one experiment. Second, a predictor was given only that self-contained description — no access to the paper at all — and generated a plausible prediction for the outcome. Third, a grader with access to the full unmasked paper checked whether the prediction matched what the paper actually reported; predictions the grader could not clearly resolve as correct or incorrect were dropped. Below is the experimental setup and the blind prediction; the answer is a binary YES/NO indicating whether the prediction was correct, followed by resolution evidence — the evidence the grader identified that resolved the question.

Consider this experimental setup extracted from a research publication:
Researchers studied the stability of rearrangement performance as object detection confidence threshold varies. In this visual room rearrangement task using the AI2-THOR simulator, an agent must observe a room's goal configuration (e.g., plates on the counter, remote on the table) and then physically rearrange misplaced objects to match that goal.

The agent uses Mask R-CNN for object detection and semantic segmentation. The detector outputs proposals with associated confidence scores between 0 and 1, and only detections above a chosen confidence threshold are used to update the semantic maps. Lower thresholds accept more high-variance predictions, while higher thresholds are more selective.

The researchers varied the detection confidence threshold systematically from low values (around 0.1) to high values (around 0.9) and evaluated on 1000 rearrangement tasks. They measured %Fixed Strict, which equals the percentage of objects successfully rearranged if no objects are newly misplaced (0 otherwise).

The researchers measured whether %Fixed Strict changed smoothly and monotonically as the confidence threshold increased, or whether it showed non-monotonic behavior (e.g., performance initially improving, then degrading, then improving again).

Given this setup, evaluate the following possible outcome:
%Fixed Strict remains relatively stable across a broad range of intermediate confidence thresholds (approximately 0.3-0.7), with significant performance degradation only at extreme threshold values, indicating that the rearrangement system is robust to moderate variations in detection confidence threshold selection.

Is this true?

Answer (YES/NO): NO